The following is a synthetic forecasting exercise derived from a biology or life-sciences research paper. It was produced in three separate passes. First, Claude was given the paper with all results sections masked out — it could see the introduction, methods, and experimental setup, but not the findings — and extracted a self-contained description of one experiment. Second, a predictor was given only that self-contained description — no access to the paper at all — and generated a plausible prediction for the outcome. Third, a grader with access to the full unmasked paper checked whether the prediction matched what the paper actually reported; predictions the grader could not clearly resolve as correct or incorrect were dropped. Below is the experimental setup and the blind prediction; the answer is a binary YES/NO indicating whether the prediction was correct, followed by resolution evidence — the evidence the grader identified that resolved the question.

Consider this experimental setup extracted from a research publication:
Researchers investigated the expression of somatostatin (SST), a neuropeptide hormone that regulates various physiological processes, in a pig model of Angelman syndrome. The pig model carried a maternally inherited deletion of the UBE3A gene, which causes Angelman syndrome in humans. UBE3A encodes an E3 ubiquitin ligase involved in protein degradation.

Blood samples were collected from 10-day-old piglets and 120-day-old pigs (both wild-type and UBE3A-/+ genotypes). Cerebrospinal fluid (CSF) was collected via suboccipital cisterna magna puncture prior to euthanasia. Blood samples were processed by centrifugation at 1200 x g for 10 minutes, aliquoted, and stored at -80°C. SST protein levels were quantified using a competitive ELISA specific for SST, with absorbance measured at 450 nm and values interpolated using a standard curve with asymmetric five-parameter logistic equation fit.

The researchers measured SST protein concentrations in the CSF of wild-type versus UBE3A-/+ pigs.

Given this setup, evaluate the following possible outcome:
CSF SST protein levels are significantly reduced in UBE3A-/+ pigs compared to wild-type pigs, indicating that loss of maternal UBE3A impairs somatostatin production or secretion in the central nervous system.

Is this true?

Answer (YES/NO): NO